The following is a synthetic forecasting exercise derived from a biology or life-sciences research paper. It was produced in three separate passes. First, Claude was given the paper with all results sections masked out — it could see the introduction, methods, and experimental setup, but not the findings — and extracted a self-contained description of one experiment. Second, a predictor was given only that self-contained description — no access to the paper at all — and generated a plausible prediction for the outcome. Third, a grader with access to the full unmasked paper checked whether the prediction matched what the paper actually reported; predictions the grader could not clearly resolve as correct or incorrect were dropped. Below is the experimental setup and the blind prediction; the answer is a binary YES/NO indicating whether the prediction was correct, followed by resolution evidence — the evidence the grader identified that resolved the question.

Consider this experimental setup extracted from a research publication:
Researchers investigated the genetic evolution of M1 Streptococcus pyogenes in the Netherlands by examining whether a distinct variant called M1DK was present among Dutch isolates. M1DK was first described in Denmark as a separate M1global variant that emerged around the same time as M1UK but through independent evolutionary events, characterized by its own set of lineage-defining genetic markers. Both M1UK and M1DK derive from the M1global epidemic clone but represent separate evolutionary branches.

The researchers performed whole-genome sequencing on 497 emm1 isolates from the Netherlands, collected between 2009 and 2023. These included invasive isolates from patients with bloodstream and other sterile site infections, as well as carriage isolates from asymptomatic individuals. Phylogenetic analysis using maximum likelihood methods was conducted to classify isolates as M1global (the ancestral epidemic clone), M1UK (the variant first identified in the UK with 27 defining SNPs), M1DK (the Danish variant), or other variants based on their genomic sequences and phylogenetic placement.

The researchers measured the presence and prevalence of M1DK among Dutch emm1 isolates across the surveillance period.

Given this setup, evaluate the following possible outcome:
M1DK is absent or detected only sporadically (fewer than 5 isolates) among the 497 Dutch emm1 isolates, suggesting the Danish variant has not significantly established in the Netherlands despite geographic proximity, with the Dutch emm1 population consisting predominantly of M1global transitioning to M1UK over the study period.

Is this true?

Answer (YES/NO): NO